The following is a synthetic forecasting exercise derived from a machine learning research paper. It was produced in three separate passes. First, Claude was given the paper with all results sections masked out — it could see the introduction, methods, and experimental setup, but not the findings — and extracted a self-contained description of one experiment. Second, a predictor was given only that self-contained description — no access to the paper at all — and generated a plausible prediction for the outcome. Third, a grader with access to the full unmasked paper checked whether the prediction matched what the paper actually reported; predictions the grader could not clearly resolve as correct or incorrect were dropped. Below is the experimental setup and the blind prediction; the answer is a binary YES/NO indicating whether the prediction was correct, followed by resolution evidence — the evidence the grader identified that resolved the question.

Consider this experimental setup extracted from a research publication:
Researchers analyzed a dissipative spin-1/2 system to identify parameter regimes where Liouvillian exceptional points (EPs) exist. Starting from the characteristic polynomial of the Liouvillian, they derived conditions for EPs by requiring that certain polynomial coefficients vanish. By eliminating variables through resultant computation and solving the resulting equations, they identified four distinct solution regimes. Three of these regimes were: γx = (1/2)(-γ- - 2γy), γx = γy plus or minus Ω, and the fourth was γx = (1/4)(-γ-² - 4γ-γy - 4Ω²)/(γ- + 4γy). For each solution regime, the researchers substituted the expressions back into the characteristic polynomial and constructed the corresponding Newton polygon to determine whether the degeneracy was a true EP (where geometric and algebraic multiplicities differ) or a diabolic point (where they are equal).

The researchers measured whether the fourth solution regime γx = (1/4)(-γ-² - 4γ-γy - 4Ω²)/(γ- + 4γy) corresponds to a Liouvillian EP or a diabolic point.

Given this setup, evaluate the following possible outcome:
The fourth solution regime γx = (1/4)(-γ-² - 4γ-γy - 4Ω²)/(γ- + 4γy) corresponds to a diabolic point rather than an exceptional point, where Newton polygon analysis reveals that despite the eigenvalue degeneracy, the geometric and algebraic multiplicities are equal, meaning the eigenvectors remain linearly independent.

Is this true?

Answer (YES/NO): YES